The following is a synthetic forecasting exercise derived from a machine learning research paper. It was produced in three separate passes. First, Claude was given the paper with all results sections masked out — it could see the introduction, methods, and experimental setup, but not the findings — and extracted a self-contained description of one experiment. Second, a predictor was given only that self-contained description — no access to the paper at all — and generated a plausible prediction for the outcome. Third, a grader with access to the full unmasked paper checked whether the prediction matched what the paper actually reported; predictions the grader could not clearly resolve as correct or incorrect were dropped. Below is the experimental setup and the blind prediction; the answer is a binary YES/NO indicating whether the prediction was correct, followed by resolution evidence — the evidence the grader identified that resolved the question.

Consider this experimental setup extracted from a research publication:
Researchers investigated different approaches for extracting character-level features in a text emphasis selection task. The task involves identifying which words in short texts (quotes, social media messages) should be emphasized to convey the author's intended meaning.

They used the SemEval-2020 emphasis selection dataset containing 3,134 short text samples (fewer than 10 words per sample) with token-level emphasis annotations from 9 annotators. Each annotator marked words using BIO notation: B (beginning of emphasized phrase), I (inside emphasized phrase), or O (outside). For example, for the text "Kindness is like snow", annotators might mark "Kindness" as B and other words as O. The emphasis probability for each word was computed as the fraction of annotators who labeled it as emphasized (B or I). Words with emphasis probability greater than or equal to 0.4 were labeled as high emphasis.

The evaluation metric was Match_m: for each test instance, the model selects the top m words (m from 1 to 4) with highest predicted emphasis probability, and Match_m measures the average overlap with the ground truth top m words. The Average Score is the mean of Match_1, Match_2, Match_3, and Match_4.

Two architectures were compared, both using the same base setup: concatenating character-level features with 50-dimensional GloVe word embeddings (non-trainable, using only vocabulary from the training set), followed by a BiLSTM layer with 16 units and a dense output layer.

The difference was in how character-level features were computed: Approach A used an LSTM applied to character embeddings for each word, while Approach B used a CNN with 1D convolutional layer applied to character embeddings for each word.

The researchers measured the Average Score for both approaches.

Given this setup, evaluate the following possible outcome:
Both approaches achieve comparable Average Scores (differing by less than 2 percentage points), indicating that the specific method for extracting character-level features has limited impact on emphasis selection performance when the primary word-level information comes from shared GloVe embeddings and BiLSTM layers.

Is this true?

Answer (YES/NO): NO